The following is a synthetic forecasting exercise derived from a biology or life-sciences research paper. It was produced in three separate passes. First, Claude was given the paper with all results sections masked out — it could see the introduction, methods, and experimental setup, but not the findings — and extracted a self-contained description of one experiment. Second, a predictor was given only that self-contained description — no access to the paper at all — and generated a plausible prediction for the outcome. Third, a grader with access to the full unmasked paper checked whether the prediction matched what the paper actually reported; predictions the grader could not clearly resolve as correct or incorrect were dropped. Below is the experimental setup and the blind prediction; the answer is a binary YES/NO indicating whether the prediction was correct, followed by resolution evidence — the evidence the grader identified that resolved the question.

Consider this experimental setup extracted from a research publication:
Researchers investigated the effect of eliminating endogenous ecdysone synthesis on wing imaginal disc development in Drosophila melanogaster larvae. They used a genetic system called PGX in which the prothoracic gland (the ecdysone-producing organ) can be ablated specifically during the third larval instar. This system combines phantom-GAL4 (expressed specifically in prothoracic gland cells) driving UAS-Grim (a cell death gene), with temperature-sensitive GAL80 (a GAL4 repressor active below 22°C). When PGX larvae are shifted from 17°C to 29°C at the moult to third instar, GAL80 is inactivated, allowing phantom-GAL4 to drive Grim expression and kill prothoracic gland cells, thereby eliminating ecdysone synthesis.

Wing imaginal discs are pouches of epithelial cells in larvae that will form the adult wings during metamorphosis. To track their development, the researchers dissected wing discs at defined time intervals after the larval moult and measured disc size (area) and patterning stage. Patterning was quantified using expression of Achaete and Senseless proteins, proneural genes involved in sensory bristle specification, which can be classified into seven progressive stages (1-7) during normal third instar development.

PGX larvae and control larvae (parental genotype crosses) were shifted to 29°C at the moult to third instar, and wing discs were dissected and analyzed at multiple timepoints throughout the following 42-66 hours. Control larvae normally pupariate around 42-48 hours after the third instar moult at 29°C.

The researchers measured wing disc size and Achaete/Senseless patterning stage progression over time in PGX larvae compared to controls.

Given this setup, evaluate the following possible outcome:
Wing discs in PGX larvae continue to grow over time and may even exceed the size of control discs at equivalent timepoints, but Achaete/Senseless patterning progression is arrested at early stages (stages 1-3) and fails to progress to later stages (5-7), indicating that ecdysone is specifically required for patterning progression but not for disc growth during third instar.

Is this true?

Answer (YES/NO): NO